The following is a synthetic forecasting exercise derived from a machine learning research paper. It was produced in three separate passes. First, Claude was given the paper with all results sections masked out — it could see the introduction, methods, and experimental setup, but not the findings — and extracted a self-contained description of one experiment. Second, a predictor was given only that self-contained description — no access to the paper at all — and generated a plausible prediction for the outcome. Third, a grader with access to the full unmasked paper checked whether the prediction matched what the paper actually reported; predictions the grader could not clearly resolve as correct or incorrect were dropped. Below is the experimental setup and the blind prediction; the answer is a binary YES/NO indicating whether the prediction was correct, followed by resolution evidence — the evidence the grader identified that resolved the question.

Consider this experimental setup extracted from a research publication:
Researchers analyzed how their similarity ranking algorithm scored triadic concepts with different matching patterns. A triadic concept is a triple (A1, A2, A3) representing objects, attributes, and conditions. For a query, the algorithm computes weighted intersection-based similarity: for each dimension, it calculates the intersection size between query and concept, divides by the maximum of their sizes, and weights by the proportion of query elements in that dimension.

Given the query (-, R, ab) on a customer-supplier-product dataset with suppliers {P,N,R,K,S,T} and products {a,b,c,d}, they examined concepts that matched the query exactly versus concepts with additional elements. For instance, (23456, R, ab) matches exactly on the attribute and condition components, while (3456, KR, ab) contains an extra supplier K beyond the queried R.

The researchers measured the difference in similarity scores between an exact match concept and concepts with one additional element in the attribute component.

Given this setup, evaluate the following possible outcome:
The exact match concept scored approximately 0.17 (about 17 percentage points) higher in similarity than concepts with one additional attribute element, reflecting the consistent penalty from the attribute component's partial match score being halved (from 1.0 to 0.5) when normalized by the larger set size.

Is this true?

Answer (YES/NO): YES